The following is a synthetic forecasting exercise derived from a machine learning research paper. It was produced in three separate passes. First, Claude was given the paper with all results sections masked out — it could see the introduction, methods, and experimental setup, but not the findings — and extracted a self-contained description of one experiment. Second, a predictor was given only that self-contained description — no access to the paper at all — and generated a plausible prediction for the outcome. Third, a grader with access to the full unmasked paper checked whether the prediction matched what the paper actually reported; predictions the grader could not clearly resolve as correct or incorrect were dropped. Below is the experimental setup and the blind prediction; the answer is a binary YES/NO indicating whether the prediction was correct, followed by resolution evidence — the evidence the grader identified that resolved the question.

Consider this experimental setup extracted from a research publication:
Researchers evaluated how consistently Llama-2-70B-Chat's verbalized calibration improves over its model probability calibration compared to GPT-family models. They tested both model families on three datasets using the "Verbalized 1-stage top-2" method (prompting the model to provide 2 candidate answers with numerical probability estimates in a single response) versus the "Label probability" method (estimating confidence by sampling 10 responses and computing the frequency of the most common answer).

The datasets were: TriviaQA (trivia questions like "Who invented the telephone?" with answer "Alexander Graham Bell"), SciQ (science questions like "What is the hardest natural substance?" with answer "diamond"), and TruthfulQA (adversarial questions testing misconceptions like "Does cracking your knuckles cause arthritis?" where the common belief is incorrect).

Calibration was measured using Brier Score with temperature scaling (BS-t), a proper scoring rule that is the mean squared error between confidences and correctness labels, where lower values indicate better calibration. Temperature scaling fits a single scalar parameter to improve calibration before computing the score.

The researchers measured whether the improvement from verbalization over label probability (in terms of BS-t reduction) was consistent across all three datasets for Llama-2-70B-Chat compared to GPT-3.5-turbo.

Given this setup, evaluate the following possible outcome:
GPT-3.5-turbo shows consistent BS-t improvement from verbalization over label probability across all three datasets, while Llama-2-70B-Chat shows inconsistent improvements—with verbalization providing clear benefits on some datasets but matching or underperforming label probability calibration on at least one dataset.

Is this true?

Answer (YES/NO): YES